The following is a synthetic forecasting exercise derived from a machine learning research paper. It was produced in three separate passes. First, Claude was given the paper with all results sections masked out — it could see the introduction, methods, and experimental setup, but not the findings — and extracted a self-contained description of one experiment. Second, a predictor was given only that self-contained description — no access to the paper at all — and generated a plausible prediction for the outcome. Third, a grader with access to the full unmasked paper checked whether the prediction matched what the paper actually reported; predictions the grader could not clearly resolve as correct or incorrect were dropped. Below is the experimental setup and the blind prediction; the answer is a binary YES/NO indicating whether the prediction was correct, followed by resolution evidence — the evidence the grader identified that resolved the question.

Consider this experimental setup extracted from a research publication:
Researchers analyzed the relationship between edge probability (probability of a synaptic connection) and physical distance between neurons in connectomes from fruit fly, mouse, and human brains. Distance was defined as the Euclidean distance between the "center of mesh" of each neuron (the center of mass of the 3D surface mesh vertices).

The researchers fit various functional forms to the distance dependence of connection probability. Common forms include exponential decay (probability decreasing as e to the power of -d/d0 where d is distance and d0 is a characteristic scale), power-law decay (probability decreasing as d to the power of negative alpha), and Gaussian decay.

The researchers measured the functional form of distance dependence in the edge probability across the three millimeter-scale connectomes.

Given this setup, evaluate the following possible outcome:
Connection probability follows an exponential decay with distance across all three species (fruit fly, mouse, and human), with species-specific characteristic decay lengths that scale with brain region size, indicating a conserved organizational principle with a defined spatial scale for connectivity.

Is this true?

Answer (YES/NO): NO